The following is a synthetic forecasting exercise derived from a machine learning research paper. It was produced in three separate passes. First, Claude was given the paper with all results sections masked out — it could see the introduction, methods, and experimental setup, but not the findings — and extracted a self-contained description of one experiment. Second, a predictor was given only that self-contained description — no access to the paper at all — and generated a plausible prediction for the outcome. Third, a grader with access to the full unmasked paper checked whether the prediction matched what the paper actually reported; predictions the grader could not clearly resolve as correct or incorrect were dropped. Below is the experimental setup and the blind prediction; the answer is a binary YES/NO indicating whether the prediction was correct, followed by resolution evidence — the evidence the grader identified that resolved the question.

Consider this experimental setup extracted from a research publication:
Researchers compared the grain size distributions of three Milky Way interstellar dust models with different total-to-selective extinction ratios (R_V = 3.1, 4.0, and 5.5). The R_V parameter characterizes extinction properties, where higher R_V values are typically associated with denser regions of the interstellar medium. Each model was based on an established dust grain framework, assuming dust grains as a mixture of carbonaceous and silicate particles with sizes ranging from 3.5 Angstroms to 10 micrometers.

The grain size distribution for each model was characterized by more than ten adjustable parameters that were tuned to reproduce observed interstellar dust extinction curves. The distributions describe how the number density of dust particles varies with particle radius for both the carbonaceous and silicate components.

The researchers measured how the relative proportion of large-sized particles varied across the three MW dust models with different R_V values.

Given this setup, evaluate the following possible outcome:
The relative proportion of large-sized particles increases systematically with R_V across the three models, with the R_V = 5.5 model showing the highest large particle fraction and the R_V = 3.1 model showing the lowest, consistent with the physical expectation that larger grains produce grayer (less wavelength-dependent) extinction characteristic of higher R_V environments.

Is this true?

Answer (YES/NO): YES